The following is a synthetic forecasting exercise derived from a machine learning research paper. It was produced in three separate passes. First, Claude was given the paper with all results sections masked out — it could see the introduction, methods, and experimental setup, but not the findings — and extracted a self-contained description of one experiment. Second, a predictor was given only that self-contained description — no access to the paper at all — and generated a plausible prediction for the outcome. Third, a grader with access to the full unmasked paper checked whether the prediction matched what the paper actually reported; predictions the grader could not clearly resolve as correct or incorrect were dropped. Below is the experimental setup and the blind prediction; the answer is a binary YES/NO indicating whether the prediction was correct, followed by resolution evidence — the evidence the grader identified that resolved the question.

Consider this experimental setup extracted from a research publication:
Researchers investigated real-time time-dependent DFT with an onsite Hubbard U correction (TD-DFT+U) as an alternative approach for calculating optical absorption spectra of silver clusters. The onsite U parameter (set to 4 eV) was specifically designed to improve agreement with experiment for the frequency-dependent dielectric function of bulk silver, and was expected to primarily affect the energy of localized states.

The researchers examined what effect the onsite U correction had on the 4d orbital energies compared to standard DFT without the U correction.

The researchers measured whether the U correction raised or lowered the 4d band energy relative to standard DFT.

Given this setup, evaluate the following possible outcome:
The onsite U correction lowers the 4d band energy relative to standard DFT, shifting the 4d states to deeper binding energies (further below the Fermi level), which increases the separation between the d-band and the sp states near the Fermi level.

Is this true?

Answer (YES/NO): YES